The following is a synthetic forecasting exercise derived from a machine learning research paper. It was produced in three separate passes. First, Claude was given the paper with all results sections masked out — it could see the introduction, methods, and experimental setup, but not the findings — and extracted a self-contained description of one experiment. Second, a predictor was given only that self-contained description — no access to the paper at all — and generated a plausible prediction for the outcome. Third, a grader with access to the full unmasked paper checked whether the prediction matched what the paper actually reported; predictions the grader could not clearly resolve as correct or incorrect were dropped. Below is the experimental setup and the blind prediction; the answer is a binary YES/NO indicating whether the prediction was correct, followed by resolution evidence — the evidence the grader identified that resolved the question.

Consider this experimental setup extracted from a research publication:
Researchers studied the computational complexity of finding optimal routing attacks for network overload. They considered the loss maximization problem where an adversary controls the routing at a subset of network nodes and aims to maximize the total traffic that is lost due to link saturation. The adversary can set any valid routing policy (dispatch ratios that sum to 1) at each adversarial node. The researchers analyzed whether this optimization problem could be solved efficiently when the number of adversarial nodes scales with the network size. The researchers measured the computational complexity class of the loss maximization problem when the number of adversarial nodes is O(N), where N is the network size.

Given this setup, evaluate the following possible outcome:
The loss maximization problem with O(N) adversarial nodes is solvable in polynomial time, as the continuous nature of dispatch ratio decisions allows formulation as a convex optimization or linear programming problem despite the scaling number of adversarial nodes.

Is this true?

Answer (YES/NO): NO